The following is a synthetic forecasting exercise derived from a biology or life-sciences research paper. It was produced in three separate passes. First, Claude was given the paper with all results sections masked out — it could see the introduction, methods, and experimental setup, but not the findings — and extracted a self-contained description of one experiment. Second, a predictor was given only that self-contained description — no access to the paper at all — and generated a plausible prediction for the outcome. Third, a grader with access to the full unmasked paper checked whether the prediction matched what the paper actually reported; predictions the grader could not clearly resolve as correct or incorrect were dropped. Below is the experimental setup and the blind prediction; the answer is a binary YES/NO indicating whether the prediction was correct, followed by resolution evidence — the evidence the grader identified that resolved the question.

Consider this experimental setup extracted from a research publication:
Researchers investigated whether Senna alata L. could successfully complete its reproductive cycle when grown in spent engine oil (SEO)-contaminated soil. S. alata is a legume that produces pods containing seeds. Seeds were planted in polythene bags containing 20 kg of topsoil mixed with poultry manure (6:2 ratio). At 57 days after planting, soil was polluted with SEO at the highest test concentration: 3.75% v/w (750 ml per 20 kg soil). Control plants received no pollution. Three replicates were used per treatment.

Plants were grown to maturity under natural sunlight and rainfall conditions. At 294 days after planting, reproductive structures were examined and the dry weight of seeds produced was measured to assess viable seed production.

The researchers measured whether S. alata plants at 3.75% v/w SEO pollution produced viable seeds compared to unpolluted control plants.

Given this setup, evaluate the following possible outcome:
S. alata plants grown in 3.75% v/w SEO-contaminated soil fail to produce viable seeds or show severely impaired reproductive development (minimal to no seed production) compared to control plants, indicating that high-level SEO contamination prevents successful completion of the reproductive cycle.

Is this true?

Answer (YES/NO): NO